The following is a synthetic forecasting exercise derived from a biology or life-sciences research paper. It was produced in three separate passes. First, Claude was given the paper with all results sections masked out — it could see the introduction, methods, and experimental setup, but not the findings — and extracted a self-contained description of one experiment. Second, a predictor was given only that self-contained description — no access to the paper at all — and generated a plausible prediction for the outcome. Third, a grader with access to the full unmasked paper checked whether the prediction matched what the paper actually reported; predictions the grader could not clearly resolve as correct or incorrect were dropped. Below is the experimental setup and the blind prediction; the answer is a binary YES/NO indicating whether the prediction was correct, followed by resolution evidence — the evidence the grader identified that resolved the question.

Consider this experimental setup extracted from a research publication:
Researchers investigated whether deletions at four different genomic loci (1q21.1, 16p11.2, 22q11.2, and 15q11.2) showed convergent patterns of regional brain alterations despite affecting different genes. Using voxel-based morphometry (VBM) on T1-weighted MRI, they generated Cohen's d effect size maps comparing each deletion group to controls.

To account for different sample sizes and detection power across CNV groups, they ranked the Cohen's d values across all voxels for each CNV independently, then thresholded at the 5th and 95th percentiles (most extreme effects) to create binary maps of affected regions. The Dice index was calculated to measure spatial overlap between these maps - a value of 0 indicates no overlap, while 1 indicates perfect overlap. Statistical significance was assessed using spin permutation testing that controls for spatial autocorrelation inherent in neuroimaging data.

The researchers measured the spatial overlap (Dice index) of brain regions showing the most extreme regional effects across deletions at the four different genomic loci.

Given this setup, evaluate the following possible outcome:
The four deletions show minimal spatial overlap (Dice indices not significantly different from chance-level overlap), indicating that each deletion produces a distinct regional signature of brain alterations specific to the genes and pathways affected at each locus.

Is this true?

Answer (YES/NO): NO